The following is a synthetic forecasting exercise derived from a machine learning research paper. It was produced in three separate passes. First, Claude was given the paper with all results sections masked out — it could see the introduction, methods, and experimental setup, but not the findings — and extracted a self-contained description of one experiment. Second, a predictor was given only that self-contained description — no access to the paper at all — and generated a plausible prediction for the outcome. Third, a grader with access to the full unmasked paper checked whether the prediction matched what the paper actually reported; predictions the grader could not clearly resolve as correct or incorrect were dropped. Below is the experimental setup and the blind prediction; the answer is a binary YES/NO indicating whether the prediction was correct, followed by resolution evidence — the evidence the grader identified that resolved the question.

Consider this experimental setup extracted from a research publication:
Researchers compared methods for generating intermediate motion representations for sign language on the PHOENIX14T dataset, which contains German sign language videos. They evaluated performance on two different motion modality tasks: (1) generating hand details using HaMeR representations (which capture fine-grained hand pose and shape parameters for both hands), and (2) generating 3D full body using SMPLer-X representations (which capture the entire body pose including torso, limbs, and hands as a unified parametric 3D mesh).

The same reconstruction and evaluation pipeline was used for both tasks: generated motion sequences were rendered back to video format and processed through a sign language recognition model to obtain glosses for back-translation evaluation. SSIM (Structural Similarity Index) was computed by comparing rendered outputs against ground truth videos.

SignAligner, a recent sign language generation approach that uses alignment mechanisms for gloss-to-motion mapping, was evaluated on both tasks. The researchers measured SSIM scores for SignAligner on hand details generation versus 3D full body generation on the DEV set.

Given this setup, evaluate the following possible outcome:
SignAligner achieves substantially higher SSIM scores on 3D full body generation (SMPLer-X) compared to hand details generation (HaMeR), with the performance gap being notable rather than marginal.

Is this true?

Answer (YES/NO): NO